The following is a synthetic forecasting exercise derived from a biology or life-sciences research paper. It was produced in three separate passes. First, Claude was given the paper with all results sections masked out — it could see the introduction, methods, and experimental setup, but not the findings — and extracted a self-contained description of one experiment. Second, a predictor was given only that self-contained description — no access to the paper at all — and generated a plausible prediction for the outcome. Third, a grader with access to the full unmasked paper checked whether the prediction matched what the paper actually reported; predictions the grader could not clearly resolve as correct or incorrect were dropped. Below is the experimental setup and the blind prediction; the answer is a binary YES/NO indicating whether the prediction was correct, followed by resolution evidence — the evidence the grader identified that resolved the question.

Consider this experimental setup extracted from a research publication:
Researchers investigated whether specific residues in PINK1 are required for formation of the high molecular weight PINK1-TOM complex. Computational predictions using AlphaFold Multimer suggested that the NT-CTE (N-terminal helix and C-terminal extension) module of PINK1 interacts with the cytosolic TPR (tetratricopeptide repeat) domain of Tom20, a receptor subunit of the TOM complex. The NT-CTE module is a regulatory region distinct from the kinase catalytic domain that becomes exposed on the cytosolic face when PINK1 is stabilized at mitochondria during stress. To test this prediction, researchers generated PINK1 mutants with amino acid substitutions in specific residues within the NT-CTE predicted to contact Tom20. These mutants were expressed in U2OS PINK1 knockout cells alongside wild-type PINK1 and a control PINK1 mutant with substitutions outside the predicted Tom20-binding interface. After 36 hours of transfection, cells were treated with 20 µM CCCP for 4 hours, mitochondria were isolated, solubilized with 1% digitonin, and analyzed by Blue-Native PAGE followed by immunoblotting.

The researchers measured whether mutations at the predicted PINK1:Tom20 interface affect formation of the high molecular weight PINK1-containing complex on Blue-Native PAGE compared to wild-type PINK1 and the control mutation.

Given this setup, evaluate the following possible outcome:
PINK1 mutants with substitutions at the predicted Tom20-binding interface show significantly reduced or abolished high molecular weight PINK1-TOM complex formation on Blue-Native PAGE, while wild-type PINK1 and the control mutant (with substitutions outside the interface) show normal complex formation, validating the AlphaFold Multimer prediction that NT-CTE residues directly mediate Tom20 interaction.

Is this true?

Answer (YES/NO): YES